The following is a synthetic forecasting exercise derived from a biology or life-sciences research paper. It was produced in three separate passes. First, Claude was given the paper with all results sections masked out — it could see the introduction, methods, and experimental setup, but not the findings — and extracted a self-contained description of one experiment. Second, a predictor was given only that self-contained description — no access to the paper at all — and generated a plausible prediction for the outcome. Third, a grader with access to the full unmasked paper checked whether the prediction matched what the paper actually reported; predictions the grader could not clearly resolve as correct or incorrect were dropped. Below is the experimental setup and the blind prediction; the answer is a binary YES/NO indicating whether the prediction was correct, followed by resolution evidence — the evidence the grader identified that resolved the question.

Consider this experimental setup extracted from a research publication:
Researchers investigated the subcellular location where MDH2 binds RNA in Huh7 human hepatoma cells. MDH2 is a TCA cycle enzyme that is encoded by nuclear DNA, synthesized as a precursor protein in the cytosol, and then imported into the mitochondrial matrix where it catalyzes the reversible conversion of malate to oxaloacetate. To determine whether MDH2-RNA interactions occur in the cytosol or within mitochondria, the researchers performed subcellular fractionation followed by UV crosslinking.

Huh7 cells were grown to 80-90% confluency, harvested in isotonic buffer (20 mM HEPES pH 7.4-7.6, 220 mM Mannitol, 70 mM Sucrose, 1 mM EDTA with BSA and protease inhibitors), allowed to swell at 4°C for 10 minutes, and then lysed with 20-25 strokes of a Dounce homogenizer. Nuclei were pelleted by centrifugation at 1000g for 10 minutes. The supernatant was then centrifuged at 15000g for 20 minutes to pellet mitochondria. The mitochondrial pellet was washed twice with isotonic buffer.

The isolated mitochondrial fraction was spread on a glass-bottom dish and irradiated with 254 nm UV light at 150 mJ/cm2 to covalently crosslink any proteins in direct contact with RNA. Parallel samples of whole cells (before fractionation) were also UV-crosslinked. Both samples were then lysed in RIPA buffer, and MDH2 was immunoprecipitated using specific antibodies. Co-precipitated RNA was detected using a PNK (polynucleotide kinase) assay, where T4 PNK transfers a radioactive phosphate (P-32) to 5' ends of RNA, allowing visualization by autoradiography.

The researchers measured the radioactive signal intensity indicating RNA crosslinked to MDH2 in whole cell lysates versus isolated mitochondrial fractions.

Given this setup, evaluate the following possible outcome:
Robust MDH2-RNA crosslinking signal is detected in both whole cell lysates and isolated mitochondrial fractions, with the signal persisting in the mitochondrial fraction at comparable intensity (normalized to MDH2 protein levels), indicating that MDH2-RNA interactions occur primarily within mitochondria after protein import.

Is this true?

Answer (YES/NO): NO